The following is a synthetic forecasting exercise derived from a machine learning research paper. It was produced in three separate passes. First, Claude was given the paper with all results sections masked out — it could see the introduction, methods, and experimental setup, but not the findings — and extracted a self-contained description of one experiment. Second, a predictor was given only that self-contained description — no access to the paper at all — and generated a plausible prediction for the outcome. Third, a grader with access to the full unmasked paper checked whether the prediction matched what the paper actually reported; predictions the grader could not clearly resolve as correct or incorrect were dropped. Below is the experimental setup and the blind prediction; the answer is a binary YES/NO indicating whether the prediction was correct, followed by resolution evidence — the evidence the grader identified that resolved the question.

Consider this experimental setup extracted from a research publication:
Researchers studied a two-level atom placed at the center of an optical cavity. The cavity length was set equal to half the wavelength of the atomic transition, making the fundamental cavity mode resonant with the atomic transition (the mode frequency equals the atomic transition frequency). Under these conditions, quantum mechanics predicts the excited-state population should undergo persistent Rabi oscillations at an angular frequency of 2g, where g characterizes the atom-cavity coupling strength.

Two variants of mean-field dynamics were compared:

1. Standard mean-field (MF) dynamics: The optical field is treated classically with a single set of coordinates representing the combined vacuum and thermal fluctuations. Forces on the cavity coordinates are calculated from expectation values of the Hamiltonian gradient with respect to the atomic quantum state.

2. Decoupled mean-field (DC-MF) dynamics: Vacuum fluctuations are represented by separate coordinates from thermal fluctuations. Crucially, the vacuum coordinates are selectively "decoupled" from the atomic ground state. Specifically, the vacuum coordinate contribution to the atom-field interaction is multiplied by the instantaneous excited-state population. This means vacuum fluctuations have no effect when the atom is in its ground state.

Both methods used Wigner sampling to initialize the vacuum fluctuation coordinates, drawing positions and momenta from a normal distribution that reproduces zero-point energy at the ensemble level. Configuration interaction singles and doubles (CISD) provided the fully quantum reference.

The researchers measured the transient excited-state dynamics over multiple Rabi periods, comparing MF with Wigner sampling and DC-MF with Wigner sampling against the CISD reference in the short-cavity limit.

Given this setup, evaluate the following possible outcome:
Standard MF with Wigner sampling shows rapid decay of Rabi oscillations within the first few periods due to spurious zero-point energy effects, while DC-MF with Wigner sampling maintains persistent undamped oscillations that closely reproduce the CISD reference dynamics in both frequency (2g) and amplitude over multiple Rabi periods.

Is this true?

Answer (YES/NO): NO